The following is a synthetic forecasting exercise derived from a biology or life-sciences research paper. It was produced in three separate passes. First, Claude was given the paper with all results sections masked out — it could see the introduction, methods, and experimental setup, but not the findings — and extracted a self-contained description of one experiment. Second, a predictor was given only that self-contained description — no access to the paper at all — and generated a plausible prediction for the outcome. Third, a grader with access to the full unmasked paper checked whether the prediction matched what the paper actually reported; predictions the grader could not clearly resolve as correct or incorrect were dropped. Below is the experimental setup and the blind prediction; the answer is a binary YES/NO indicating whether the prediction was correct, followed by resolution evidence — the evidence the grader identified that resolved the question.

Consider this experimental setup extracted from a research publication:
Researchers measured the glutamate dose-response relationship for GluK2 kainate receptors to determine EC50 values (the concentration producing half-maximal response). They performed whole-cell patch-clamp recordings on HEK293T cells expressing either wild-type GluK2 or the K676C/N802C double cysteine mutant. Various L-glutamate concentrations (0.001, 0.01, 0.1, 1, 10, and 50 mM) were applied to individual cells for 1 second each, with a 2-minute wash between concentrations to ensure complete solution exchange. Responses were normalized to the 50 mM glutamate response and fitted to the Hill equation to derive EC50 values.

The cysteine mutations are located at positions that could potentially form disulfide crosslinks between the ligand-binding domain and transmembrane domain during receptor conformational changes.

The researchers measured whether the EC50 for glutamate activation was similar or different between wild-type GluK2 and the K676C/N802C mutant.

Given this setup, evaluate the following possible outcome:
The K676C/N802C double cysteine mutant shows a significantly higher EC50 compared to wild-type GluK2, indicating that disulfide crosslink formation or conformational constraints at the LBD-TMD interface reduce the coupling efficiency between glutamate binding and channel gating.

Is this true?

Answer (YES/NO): NO